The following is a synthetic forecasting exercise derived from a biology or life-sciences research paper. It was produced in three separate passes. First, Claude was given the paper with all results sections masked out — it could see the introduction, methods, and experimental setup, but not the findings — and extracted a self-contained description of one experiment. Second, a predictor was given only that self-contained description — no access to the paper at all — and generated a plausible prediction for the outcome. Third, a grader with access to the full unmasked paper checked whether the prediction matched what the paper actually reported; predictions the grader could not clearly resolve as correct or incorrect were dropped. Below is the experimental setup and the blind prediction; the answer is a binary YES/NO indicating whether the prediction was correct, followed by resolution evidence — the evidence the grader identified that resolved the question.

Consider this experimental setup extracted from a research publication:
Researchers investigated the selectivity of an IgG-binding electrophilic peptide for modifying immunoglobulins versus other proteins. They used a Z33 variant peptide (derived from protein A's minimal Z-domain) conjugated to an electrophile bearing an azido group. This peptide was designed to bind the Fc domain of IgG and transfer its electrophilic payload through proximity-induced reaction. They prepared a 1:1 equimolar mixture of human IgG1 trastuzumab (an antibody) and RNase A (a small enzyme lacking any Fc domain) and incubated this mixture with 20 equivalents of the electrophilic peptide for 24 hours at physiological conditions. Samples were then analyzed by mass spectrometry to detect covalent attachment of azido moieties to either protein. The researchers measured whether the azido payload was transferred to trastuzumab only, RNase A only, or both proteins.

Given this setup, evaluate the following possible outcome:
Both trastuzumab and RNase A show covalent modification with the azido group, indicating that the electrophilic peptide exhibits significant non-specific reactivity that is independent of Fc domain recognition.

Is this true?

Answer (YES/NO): NO